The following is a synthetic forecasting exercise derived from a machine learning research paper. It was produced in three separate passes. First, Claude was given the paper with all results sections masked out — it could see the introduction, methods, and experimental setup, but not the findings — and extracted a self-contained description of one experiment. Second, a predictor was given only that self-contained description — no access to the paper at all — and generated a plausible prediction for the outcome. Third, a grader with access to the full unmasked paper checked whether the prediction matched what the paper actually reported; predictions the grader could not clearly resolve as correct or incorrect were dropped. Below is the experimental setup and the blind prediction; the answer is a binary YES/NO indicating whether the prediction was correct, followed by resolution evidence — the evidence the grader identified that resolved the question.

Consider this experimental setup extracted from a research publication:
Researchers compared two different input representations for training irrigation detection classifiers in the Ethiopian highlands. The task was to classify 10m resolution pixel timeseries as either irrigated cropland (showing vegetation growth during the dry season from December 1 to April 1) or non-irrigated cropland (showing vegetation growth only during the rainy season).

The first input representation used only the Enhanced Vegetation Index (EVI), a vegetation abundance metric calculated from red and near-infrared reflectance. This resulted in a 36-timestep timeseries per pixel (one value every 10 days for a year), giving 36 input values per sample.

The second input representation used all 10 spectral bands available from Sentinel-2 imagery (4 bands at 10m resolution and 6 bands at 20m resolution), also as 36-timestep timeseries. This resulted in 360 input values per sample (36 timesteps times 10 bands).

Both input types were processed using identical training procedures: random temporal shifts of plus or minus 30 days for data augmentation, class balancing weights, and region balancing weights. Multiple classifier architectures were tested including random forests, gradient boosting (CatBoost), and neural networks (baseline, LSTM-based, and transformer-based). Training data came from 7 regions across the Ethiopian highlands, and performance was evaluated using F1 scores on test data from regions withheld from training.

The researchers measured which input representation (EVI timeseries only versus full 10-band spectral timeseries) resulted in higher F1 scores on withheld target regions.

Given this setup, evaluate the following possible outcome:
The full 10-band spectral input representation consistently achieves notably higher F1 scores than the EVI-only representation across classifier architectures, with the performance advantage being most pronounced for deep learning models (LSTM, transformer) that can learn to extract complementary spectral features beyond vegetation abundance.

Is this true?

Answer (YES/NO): NO